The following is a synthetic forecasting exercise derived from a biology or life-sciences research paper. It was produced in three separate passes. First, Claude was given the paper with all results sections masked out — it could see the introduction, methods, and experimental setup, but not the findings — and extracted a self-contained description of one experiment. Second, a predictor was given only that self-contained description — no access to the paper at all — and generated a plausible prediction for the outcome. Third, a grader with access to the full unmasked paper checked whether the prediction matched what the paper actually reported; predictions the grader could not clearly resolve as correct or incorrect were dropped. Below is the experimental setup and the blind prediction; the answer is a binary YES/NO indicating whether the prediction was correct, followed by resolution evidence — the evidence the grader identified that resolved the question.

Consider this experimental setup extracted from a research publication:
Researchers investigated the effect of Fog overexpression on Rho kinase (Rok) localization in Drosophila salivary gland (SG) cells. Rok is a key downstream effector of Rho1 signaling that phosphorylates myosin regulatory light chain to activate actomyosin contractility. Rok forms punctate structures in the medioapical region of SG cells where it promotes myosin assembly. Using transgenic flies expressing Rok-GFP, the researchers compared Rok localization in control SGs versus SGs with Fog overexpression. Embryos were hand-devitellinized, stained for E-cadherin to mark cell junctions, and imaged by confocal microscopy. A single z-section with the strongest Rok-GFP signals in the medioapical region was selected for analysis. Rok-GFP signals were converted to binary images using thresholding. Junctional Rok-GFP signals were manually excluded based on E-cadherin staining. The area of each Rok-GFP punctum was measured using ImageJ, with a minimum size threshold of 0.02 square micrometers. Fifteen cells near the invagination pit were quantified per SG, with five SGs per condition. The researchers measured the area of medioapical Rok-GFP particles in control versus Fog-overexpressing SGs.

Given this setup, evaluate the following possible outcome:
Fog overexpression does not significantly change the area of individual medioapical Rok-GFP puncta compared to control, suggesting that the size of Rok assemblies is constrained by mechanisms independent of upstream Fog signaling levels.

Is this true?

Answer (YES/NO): NO